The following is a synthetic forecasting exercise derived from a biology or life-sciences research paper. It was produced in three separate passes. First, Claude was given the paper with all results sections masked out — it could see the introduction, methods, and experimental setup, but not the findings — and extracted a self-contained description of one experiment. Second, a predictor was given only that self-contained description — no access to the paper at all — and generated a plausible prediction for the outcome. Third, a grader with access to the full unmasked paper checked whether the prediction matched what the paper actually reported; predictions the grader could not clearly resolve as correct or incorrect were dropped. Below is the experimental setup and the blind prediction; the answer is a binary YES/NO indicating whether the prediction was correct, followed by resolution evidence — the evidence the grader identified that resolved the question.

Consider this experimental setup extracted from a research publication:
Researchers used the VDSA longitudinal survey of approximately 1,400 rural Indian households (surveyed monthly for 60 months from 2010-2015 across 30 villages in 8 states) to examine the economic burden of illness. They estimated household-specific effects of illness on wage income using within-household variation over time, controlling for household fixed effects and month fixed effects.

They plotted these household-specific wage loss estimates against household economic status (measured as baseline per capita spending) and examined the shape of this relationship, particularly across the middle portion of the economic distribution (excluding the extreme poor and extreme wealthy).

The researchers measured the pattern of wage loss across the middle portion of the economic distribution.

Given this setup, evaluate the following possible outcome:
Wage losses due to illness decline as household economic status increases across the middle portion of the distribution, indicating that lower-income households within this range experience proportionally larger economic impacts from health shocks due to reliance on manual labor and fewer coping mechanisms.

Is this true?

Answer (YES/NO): NO